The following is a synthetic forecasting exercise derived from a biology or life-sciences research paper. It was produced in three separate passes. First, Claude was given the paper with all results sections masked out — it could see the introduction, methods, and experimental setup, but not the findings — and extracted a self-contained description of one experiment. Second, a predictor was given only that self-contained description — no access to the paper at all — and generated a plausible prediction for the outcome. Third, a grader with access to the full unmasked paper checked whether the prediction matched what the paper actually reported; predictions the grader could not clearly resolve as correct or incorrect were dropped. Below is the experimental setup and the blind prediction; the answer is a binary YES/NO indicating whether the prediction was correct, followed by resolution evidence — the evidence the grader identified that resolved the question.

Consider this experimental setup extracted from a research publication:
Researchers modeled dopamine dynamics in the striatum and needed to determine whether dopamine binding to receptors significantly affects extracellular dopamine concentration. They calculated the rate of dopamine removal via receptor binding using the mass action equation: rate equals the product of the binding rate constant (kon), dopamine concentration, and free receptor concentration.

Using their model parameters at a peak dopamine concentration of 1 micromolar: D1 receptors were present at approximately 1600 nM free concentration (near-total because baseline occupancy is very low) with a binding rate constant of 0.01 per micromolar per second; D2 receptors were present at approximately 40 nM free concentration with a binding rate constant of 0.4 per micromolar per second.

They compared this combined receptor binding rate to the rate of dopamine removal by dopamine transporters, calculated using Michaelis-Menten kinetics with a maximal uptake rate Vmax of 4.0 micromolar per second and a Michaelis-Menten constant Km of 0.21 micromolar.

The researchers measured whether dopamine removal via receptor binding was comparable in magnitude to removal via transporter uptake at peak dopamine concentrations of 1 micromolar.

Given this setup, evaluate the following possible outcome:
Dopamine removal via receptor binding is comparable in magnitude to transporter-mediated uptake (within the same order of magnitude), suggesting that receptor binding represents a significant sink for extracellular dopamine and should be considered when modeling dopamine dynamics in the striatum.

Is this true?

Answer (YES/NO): NO